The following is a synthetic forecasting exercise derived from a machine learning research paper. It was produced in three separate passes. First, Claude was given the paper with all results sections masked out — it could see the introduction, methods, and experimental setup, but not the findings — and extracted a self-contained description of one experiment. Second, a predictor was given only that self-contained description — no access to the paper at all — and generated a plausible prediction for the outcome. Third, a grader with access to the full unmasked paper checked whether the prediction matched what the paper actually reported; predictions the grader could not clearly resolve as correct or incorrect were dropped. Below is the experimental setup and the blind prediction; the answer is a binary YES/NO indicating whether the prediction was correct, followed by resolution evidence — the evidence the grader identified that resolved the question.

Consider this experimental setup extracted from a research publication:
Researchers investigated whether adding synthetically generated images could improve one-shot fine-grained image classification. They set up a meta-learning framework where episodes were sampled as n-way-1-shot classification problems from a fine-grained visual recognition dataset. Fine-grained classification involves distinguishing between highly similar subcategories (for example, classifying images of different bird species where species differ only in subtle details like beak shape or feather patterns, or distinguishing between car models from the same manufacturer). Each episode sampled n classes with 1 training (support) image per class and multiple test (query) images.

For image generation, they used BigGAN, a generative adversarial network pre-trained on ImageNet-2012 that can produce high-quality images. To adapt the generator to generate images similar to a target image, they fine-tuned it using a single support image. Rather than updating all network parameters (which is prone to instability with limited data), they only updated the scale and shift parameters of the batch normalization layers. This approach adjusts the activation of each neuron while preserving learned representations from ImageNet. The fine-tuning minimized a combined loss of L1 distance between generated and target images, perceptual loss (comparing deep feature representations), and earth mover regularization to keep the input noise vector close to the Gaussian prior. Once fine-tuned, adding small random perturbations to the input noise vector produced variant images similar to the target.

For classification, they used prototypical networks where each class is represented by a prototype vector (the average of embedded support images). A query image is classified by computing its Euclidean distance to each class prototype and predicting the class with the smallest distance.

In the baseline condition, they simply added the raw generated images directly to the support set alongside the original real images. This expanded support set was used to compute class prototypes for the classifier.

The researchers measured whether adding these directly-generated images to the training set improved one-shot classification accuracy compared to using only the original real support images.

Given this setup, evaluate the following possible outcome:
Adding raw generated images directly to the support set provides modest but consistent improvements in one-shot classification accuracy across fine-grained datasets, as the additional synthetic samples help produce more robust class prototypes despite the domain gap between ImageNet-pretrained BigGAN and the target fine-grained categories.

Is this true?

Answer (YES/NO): NO